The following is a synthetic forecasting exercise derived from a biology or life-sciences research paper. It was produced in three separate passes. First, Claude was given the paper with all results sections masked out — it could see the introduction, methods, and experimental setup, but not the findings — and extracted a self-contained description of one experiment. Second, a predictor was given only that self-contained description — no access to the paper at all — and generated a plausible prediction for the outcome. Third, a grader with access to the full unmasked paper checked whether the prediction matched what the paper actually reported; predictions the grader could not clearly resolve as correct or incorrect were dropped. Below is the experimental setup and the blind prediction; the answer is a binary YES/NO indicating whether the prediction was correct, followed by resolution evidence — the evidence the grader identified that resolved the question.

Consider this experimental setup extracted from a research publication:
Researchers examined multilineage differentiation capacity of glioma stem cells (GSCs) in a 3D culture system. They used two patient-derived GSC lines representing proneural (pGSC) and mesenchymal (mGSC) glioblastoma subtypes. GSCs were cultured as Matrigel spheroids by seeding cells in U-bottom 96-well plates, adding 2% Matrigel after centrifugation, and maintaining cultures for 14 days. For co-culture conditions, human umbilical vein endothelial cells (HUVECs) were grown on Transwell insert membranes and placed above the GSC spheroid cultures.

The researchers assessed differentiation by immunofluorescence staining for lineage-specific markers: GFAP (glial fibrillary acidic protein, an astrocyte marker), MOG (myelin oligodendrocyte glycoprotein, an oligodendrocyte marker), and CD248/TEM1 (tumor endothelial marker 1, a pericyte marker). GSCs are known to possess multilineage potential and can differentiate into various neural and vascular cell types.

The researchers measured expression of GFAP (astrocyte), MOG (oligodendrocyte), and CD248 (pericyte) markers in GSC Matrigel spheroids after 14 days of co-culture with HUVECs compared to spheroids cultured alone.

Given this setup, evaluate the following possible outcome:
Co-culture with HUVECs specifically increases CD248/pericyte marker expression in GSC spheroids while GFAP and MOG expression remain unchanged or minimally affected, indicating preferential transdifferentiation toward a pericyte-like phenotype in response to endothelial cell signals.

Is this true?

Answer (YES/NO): NO